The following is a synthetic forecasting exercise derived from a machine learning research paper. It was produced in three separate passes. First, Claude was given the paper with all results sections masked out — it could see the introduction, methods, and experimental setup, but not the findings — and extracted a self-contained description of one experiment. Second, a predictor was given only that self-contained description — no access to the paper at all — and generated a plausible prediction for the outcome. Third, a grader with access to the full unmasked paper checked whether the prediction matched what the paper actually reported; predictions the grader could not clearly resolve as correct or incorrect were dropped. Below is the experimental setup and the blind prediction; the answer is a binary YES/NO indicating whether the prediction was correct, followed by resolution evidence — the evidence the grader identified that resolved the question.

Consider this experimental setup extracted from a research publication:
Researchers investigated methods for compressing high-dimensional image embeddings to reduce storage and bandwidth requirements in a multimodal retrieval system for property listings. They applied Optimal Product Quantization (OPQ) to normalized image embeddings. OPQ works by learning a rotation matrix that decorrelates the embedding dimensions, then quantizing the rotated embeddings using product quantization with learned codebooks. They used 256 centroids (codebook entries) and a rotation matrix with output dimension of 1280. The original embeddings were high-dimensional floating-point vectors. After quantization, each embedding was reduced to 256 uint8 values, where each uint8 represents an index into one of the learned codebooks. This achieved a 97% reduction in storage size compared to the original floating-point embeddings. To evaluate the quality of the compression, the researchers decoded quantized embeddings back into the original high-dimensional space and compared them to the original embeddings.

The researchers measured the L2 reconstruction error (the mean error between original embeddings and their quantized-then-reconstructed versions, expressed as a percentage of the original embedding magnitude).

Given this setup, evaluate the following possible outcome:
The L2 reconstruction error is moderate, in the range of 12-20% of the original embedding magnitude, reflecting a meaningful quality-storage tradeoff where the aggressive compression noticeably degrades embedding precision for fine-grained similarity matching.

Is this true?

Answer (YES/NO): NO